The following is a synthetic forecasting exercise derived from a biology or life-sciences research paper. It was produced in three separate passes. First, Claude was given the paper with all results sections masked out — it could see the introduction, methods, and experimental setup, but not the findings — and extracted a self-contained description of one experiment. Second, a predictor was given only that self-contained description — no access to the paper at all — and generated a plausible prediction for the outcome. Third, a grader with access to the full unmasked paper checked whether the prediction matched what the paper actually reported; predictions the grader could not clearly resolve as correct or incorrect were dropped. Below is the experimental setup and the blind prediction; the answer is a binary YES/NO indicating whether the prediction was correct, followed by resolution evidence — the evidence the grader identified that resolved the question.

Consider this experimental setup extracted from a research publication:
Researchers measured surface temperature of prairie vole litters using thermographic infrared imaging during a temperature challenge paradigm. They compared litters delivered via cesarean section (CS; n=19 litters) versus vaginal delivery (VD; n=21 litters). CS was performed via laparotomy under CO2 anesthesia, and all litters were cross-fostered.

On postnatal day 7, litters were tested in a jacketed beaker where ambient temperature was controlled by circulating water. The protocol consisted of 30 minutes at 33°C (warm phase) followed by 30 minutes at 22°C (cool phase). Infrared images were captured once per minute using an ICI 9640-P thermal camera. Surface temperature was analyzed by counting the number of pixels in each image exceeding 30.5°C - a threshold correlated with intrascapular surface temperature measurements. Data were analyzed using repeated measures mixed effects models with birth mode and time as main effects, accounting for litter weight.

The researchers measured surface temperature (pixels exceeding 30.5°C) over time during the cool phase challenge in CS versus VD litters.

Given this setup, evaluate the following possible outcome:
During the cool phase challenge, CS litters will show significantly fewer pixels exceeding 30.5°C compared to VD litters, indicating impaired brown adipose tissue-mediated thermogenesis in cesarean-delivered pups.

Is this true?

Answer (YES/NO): NO